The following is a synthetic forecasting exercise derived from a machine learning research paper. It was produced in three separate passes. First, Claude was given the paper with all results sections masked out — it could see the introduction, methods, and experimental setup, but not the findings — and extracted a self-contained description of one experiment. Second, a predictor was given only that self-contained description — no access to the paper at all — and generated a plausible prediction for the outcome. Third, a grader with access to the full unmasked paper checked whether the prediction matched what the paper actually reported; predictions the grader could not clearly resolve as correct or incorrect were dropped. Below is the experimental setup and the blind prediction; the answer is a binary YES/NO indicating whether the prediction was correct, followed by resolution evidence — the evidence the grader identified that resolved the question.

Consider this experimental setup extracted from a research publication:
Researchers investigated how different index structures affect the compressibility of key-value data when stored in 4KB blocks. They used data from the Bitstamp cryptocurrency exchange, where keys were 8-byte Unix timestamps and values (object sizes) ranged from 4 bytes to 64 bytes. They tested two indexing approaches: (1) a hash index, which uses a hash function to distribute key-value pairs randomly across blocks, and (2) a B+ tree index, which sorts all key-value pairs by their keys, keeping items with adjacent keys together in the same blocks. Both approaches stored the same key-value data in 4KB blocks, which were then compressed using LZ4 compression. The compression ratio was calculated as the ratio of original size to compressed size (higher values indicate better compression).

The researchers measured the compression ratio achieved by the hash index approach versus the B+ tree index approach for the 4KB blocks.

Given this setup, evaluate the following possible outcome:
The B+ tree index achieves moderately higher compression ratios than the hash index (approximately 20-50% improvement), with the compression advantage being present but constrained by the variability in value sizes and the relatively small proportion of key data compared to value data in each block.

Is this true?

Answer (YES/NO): NO